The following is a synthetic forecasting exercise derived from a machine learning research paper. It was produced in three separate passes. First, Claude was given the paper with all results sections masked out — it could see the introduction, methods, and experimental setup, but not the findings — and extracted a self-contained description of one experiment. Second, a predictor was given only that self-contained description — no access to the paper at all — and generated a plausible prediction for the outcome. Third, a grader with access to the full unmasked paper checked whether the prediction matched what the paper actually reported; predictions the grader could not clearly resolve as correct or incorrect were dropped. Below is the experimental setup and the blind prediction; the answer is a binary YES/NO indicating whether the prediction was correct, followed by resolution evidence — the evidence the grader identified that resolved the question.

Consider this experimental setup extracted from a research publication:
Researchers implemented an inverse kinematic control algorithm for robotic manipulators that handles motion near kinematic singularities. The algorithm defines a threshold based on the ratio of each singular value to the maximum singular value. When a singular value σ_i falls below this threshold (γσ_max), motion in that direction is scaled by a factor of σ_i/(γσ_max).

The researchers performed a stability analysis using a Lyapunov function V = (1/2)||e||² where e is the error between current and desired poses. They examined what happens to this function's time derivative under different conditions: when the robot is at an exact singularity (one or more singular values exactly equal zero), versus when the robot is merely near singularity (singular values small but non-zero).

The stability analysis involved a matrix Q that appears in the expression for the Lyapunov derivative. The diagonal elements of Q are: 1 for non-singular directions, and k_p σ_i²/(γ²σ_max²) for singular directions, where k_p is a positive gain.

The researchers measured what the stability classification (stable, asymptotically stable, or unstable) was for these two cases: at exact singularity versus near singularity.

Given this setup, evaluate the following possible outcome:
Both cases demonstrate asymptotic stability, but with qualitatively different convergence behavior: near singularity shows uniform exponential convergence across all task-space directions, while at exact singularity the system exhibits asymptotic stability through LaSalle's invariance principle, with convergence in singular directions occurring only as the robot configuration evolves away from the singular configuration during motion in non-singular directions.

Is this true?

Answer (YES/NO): NO